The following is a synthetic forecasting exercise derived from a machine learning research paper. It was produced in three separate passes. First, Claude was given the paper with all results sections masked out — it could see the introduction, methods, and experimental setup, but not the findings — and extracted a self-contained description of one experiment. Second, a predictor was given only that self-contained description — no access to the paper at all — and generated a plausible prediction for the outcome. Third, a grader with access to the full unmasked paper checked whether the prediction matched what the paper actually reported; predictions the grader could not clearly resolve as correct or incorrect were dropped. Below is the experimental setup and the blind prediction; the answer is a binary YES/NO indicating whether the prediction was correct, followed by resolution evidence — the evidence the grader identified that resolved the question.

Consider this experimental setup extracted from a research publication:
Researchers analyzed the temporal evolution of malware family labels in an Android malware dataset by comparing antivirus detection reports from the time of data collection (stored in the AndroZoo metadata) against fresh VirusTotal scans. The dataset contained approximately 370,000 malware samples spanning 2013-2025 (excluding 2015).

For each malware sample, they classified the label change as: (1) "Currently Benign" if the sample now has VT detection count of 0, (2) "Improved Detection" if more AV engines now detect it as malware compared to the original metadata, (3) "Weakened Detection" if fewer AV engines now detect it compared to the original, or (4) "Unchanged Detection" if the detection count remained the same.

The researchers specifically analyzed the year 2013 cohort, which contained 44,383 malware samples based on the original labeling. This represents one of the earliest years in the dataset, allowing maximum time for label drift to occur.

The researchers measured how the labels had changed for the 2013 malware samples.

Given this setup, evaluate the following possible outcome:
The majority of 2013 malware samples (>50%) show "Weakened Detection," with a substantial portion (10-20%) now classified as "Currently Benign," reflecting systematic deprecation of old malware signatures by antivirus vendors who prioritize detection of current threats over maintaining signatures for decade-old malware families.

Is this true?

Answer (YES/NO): NO